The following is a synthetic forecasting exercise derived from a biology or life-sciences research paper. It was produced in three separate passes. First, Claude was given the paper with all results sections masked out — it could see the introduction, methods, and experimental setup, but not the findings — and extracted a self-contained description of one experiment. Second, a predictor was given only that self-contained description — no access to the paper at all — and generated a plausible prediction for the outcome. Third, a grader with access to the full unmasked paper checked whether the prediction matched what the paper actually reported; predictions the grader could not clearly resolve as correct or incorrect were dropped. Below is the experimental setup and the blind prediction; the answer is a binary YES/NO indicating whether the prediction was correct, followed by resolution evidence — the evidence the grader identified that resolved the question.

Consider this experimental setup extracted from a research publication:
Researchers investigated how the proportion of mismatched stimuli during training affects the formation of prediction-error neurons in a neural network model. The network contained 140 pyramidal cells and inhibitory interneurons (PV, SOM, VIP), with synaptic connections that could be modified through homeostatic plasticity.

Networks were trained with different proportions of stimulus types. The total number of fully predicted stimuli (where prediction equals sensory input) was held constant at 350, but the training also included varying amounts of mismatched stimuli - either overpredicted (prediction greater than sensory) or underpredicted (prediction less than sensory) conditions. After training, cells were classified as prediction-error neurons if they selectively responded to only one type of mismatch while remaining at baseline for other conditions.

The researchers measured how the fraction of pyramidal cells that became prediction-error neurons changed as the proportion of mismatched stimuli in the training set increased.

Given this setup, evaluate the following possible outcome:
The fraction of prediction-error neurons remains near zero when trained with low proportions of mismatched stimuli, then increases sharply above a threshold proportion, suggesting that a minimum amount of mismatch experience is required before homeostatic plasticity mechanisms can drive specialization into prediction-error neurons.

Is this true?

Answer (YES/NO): NO